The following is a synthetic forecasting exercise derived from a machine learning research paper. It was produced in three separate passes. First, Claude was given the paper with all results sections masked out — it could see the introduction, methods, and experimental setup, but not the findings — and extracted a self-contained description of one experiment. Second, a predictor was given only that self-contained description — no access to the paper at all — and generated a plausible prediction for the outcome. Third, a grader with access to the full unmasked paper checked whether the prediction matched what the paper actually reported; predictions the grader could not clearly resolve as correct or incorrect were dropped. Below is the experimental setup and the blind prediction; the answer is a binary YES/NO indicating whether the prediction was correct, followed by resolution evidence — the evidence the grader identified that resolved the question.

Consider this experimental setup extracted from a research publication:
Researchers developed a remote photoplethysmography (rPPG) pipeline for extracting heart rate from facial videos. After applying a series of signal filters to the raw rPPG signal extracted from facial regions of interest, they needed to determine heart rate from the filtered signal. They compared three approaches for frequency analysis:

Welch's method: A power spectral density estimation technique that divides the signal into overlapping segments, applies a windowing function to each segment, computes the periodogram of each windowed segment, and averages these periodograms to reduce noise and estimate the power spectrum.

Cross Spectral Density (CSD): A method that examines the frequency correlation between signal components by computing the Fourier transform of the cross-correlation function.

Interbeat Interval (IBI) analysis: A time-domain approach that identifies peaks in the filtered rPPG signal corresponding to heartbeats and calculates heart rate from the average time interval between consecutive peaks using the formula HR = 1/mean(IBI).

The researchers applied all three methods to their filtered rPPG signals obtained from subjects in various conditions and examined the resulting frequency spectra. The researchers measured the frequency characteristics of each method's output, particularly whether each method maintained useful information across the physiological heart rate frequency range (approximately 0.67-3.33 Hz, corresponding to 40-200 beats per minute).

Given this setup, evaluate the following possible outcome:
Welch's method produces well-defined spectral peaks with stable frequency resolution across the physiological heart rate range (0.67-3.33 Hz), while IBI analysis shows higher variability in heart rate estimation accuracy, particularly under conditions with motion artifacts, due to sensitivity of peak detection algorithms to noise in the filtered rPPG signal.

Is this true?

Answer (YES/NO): NO